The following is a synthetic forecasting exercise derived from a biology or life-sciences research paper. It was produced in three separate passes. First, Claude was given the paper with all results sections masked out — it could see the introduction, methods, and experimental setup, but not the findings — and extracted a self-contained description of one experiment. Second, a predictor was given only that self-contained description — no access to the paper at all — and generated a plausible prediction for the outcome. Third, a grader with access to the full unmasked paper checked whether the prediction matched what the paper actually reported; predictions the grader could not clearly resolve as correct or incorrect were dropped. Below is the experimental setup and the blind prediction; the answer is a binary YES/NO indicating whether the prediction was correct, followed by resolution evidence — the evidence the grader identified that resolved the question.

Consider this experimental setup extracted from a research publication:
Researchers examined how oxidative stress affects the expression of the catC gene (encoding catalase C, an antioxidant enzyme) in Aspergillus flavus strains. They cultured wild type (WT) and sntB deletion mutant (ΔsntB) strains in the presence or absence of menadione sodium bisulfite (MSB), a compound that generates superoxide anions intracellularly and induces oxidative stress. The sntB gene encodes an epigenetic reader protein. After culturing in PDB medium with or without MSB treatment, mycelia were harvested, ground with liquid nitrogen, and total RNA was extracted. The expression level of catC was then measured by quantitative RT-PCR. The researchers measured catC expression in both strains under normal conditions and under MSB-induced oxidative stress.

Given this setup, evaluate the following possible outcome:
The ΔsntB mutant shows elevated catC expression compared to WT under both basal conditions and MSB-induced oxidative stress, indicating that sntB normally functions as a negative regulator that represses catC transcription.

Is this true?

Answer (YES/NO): NO